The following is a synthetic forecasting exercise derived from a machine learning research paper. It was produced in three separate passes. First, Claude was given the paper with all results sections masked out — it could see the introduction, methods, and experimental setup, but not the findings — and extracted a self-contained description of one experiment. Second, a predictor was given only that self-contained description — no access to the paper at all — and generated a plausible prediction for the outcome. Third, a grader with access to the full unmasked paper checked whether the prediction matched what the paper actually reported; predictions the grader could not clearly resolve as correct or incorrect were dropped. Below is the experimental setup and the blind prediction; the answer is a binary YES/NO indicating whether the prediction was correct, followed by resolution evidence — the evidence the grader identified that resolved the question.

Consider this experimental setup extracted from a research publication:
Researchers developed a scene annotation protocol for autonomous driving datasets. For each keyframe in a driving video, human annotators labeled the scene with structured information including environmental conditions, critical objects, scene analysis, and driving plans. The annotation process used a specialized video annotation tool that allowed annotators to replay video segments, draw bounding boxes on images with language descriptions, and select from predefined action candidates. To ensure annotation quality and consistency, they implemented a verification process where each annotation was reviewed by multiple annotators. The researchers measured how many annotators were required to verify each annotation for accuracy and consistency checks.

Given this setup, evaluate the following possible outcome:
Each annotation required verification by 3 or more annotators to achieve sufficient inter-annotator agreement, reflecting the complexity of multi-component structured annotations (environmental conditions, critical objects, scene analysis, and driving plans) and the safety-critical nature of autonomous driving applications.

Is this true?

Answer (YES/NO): YES